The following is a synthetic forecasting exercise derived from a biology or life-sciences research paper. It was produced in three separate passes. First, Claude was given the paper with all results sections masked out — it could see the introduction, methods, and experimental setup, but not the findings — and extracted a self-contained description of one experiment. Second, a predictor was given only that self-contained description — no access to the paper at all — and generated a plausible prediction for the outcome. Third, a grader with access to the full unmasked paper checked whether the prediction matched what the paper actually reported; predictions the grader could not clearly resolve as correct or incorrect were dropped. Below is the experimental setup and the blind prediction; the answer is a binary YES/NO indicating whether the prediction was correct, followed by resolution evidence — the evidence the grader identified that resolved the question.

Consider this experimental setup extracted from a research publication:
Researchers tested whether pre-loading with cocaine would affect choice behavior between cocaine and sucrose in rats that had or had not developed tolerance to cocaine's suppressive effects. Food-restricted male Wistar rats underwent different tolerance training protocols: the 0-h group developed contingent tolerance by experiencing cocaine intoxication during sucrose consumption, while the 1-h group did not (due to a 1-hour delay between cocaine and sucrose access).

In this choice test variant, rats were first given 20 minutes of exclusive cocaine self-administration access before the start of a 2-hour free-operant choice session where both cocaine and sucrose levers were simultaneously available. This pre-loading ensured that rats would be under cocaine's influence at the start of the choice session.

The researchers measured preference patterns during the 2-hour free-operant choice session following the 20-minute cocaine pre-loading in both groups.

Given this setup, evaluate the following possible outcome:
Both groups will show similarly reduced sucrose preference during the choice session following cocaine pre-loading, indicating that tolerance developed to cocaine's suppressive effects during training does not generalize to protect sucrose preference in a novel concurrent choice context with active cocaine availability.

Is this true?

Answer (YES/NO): NO